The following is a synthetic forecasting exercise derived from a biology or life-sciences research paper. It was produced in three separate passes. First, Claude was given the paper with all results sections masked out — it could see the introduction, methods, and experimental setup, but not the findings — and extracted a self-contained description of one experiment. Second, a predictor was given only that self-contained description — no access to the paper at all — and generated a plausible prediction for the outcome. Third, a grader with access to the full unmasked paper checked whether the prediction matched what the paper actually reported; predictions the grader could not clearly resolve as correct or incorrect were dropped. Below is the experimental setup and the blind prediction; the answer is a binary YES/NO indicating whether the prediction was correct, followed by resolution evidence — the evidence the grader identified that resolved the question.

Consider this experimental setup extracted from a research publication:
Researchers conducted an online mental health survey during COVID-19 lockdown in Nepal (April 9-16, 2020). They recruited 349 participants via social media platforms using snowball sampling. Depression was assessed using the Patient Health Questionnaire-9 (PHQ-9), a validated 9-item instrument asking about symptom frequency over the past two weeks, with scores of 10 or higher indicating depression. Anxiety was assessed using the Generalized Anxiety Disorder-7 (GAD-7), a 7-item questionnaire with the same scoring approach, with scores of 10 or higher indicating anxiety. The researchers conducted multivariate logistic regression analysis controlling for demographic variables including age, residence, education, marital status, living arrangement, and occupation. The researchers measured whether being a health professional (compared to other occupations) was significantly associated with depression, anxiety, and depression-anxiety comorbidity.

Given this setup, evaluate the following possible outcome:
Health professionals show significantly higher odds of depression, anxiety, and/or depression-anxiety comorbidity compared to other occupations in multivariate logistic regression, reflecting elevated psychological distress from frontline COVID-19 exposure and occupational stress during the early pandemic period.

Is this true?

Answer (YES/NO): YES